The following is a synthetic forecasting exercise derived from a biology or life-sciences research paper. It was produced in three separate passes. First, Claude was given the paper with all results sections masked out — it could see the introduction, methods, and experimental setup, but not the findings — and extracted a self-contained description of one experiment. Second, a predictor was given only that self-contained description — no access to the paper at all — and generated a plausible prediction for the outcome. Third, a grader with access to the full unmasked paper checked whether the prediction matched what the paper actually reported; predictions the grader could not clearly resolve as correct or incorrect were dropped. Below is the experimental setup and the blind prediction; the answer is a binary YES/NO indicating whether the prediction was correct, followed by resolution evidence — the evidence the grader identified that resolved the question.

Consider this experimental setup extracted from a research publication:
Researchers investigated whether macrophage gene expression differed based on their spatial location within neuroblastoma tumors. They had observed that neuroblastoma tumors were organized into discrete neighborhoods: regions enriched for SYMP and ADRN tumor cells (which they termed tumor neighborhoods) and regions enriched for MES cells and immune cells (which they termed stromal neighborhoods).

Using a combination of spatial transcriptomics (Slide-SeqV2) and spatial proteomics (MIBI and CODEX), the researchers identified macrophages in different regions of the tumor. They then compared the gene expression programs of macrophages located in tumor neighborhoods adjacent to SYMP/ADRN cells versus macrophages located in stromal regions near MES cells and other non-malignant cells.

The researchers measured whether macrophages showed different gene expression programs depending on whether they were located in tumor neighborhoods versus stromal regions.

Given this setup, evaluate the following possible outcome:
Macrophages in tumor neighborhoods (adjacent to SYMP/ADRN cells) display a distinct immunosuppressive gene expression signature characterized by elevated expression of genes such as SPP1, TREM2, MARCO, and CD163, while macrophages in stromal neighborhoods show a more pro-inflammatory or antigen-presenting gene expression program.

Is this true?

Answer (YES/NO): NO